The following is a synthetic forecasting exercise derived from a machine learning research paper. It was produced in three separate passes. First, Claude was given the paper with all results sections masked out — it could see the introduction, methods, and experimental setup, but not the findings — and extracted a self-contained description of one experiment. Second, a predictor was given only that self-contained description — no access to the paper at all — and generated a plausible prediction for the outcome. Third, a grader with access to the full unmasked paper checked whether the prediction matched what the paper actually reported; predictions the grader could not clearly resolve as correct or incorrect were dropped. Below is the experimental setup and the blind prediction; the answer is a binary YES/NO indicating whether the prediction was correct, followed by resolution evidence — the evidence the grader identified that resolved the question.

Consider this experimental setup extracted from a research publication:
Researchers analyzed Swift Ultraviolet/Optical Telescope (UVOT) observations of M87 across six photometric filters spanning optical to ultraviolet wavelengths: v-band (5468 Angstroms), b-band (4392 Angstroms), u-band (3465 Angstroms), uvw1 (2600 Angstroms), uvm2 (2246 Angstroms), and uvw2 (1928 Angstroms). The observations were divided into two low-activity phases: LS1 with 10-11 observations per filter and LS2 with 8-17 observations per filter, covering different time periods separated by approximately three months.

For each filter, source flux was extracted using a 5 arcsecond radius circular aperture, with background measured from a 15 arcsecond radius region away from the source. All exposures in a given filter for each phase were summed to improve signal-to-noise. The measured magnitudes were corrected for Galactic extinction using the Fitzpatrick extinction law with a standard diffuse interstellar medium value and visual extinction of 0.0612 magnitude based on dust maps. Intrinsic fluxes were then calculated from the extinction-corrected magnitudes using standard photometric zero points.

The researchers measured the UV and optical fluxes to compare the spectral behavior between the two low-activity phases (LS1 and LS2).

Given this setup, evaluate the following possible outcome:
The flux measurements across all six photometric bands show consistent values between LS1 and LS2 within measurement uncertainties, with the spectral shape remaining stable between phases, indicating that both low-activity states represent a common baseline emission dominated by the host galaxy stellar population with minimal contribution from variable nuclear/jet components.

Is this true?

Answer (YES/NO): NO